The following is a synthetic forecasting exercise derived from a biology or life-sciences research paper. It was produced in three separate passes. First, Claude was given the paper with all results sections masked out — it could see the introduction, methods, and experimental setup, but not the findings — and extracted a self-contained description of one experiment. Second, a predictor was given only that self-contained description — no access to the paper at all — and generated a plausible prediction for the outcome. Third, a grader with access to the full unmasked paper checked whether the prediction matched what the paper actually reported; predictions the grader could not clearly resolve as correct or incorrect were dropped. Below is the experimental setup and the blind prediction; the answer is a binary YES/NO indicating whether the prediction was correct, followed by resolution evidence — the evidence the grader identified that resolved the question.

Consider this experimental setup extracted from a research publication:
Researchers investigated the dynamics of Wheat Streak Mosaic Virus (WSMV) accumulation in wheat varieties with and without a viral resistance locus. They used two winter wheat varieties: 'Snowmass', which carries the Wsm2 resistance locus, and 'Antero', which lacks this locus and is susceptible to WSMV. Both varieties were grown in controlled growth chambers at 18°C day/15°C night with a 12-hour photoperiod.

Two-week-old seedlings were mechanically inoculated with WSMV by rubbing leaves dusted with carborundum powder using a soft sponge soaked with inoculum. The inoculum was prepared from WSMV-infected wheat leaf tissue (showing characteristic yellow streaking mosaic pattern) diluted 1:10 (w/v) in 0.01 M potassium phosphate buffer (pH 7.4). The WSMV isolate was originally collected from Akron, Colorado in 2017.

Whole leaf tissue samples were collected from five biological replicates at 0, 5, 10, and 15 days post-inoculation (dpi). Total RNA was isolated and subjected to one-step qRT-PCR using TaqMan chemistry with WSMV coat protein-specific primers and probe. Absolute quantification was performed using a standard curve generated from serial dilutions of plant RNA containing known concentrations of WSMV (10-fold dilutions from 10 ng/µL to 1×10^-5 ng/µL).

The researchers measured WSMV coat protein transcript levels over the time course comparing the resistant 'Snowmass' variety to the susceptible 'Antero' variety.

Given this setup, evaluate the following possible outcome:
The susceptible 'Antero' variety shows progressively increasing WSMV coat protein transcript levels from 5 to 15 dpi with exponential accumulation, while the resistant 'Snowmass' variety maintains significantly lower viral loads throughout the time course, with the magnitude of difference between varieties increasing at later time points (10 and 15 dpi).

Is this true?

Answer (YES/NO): NO